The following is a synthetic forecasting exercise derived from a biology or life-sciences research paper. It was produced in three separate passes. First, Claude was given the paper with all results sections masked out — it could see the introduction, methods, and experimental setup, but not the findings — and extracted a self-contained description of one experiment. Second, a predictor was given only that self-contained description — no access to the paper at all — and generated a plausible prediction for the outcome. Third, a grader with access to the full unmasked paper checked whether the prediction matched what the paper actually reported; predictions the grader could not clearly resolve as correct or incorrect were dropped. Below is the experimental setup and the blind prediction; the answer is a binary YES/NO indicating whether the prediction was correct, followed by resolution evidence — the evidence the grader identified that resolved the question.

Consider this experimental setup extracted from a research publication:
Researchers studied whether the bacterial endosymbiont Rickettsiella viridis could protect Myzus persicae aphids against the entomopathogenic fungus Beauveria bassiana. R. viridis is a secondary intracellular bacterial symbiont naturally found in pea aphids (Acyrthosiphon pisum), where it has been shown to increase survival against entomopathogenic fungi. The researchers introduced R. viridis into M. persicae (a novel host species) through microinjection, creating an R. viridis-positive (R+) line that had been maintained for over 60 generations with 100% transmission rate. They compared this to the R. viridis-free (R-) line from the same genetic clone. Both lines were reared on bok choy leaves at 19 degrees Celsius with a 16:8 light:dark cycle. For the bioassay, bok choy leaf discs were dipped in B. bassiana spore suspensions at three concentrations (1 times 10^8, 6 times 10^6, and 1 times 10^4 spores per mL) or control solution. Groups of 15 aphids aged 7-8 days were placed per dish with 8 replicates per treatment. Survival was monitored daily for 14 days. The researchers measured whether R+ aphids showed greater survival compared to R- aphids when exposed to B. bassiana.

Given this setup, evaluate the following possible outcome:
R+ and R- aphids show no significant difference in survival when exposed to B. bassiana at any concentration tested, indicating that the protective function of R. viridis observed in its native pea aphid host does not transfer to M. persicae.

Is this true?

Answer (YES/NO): NO